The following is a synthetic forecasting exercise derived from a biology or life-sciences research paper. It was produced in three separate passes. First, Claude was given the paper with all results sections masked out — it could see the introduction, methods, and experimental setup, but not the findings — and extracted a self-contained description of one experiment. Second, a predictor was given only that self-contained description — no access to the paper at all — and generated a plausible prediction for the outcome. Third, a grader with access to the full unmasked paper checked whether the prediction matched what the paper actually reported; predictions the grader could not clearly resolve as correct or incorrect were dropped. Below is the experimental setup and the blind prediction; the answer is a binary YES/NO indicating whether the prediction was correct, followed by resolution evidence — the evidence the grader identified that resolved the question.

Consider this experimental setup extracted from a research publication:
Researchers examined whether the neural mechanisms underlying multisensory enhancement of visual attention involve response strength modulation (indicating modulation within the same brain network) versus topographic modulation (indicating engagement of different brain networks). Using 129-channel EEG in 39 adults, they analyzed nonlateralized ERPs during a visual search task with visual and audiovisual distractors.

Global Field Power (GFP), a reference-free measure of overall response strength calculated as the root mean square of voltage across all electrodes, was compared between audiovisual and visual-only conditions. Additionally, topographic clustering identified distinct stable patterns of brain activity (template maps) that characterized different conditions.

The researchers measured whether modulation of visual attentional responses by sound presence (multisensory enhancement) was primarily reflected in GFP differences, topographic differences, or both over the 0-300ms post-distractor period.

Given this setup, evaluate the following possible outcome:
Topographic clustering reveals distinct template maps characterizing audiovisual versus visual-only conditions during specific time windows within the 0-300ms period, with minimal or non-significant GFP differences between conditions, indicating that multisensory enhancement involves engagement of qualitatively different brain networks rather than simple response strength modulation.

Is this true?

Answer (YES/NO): NO